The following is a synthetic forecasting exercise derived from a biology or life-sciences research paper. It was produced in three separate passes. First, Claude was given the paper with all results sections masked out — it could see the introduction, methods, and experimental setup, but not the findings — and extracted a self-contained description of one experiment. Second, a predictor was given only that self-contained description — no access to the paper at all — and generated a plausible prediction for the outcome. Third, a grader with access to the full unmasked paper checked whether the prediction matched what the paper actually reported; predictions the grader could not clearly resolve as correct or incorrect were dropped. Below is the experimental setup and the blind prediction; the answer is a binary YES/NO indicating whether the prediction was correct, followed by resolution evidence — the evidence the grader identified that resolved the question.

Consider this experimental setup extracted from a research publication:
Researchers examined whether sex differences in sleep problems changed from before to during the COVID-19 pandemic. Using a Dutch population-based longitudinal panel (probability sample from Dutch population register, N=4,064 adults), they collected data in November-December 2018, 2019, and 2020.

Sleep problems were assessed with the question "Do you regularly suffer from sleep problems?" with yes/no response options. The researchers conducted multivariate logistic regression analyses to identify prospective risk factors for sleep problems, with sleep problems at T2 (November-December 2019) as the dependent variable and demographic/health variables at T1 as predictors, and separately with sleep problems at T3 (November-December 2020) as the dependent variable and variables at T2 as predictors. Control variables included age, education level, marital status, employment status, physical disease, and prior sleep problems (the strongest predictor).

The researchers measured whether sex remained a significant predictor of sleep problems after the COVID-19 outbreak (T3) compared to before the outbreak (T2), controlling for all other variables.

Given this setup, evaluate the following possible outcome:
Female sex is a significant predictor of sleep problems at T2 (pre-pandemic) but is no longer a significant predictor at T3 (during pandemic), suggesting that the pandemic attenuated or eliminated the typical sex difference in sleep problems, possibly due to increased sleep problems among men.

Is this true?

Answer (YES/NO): YES